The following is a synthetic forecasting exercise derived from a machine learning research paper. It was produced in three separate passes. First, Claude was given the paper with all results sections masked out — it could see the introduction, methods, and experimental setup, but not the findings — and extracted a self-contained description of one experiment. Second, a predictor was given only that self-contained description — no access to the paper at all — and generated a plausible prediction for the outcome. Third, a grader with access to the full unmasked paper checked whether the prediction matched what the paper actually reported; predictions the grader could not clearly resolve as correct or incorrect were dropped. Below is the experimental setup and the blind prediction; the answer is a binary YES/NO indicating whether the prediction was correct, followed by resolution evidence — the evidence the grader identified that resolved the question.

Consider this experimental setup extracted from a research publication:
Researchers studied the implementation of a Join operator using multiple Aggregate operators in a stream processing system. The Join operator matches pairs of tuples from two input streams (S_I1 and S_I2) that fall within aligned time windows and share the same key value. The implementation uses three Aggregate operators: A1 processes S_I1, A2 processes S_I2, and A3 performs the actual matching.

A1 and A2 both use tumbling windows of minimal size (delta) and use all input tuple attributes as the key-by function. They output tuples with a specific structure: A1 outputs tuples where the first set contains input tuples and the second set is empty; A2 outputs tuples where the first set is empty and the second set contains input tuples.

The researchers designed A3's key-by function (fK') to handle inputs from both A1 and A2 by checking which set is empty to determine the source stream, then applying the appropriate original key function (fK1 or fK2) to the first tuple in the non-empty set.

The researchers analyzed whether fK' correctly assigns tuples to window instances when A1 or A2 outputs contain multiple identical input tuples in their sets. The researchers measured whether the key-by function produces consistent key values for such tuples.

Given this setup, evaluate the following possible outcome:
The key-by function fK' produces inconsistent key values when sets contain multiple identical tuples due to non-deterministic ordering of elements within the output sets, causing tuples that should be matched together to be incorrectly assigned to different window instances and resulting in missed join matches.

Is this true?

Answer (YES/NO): NO